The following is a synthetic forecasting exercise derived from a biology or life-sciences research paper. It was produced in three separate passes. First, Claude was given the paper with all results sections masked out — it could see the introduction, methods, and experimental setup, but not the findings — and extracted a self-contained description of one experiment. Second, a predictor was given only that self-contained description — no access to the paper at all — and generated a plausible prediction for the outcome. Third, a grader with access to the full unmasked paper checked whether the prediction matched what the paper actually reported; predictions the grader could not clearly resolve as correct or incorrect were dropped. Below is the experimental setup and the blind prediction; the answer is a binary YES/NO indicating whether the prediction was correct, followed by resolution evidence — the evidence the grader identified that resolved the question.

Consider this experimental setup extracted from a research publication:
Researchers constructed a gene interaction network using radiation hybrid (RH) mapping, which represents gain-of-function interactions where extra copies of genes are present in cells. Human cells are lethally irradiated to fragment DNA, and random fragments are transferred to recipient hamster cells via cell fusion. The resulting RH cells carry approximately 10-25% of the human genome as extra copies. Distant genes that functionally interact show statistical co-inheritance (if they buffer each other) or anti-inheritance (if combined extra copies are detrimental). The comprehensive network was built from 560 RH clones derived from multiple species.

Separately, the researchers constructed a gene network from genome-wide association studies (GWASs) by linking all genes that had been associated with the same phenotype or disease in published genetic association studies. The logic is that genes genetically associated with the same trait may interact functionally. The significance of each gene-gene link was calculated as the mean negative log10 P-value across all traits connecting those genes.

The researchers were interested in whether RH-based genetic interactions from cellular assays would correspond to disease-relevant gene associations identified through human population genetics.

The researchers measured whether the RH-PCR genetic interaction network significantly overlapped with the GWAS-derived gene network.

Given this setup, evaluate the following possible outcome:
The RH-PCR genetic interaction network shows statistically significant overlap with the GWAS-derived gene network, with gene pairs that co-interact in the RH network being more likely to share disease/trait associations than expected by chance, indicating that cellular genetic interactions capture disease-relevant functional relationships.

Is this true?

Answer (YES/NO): YES